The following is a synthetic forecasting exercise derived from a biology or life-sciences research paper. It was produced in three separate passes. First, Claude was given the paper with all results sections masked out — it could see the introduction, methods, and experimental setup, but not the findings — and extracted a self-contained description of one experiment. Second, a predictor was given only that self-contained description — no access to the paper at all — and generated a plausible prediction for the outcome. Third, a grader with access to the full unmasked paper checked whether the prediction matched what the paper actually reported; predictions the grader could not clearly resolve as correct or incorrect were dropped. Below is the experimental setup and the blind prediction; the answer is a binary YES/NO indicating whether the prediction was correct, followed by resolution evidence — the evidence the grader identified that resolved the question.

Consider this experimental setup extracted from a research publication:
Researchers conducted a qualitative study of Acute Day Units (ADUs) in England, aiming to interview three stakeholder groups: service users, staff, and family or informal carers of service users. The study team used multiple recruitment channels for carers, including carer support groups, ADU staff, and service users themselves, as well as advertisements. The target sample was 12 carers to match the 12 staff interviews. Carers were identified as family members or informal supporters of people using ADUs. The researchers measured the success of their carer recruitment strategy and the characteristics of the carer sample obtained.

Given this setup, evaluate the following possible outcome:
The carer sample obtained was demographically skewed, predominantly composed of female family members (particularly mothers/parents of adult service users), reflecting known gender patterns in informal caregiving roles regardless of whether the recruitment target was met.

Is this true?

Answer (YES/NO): NO